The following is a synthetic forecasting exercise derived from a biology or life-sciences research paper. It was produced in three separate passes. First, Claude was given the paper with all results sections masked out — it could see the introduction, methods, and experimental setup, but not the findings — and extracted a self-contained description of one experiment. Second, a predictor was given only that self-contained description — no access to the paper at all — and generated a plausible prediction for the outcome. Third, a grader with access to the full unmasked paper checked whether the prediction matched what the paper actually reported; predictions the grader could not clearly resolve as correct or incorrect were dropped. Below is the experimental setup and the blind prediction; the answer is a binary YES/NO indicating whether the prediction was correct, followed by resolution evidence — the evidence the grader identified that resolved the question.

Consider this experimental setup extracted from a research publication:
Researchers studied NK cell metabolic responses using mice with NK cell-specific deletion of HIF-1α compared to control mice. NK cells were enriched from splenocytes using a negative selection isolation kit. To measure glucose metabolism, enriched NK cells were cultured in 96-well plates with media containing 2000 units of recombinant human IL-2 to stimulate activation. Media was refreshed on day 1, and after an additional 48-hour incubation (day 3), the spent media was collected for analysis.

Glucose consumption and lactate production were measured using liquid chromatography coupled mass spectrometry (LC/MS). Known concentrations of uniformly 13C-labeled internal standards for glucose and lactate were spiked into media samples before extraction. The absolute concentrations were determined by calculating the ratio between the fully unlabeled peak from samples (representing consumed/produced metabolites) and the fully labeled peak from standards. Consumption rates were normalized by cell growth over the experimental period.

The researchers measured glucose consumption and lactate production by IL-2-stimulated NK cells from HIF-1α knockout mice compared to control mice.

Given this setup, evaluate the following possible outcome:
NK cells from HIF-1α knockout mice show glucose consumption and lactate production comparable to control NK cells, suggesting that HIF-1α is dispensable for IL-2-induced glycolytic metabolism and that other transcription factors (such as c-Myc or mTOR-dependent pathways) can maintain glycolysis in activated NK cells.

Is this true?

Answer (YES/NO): NO